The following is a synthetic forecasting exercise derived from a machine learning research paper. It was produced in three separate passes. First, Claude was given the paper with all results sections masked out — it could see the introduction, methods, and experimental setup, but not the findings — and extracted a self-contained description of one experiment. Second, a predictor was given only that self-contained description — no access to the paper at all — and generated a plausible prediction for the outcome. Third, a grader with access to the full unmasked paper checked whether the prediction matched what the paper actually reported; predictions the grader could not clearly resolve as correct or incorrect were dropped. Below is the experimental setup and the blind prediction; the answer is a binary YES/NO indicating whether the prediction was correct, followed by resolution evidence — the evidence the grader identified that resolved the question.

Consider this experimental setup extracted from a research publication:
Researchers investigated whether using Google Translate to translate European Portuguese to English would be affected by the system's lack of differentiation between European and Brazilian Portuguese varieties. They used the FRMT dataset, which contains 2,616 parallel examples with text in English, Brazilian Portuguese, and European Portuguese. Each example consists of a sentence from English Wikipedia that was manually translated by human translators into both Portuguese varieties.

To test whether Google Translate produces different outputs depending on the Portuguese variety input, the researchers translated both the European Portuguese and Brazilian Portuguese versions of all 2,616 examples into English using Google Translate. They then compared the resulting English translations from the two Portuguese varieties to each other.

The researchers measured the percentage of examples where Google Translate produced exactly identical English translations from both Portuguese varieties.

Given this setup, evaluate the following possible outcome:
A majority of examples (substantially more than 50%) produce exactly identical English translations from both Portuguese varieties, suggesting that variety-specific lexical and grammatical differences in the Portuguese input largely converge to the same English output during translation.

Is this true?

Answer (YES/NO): YES